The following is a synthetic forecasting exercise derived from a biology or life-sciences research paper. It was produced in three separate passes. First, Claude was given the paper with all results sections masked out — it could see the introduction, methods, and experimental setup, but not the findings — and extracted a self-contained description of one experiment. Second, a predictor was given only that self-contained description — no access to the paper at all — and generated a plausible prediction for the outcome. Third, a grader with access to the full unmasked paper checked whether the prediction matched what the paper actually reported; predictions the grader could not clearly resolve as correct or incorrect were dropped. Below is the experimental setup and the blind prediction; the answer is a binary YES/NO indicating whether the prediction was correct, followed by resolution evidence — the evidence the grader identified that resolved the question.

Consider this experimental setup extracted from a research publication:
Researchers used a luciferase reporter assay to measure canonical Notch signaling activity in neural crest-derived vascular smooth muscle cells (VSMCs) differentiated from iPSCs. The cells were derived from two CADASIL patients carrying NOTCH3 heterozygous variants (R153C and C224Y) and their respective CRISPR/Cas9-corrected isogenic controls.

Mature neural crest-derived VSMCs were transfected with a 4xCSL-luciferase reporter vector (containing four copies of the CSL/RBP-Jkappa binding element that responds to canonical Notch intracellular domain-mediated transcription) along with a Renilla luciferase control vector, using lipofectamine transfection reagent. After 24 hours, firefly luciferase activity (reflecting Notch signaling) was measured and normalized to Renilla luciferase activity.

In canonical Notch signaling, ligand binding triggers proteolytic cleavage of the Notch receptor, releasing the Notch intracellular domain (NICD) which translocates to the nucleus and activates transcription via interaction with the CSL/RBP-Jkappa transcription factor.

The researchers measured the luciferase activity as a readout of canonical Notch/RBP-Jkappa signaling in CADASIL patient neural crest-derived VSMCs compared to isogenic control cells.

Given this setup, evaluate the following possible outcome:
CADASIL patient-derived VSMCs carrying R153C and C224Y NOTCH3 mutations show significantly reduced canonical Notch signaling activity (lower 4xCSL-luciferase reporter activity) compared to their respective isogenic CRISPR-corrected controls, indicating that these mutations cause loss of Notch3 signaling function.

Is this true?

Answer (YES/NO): NO